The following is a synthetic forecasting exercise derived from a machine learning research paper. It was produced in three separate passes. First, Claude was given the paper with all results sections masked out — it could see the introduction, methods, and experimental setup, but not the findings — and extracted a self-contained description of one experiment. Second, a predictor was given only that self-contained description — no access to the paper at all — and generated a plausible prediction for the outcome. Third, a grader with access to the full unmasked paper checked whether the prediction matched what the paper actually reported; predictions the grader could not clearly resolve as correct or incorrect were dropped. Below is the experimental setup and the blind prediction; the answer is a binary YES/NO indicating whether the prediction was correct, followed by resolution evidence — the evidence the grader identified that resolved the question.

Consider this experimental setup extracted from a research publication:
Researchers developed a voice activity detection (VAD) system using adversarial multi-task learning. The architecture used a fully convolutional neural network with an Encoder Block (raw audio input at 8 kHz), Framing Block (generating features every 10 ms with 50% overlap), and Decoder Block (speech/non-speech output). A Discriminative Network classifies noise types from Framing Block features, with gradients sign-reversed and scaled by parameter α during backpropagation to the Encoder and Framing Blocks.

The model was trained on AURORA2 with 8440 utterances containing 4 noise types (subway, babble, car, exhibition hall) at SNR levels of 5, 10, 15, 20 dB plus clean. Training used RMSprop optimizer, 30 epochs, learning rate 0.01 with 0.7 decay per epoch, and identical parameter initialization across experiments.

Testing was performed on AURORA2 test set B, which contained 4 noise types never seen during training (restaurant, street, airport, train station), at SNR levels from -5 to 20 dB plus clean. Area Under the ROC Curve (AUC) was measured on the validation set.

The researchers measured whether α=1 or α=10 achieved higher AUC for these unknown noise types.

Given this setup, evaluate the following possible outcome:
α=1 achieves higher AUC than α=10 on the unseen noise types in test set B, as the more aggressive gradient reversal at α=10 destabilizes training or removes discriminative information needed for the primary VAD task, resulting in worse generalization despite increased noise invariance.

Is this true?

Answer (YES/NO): YES